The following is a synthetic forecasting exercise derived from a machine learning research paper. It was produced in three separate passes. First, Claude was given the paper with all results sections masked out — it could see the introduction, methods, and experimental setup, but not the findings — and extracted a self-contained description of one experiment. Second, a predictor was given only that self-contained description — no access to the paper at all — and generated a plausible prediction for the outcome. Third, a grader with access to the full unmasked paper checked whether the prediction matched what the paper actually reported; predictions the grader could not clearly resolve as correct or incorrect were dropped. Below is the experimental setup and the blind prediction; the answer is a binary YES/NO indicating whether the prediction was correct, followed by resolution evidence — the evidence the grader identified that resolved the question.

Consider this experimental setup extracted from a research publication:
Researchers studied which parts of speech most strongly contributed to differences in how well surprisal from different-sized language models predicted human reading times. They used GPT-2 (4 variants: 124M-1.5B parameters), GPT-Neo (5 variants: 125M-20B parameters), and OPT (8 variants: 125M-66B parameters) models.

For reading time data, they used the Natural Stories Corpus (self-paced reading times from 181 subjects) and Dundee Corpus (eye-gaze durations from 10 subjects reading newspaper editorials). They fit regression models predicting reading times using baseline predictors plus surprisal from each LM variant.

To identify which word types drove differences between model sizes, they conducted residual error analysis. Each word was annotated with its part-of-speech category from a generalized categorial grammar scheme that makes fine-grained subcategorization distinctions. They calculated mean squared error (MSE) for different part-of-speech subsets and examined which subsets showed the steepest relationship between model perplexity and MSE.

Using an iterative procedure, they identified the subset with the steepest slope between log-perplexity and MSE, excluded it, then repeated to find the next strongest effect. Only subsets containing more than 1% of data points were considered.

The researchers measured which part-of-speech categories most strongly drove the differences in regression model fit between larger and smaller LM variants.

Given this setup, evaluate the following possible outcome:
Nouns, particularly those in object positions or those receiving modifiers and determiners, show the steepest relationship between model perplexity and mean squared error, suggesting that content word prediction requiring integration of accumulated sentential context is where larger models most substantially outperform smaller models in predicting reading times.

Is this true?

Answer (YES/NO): NO